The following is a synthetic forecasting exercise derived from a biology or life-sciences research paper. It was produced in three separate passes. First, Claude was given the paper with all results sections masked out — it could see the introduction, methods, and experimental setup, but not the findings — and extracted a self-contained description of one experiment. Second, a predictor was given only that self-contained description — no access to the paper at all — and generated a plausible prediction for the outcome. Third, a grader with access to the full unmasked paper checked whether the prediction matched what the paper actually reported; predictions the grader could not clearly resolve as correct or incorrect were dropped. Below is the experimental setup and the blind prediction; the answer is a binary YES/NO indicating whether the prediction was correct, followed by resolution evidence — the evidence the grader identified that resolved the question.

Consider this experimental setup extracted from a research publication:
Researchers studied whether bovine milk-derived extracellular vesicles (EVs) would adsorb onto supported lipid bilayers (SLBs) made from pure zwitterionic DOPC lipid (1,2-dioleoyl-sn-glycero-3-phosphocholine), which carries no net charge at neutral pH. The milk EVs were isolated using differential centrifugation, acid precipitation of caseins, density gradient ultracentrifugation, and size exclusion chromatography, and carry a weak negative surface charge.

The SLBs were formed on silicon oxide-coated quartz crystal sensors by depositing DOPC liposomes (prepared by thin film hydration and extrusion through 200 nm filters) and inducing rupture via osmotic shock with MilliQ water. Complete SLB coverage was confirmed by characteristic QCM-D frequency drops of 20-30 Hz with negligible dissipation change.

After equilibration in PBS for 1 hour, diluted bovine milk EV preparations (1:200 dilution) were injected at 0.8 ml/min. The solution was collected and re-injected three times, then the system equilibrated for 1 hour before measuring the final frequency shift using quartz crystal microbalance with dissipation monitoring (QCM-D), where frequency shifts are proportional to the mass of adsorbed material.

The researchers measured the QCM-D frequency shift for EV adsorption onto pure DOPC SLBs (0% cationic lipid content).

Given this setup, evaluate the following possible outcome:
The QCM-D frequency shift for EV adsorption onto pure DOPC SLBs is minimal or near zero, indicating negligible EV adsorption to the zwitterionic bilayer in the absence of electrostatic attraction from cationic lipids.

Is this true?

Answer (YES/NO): YES